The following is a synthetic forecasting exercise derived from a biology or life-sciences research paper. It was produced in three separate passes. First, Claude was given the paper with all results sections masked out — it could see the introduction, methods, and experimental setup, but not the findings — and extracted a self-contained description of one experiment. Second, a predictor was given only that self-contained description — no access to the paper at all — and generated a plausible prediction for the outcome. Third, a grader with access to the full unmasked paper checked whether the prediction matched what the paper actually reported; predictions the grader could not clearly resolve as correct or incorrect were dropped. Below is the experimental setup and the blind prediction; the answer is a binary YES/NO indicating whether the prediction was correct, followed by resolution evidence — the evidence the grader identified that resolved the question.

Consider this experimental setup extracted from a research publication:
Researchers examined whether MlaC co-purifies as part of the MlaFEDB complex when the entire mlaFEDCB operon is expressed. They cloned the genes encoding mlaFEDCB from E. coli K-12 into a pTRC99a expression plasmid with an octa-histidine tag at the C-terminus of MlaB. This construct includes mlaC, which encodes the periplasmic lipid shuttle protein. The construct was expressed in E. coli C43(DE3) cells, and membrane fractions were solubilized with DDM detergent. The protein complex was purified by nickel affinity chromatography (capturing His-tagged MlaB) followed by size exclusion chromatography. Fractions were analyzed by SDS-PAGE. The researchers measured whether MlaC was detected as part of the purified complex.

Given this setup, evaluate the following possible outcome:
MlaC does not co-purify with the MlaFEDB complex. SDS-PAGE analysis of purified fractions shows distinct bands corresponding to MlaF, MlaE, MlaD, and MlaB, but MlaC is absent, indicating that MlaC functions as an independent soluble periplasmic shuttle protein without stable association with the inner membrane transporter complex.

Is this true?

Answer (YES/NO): YES